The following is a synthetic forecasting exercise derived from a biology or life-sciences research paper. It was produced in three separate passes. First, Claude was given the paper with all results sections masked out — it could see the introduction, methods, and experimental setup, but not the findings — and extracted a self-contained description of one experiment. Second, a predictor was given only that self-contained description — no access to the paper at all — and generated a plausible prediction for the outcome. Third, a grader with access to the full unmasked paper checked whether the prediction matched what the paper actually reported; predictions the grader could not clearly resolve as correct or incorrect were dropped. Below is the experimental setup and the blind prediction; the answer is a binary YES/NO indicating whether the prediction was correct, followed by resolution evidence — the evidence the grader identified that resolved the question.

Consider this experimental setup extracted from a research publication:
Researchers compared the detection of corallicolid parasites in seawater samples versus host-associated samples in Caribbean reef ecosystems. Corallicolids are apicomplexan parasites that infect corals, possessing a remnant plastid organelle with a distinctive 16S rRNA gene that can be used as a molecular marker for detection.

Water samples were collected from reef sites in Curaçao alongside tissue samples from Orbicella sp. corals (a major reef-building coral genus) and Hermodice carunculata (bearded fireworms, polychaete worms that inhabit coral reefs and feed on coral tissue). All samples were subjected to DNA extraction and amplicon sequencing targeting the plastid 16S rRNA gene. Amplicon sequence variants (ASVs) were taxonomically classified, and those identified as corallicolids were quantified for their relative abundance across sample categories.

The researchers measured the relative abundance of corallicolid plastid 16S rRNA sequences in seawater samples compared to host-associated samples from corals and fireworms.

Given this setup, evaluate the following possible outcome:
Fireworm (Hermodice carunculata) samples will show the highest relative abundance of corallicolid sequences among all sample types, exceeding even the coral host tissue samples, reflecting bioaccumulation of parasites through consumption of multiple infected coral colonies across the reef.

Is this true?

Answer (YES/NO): NO